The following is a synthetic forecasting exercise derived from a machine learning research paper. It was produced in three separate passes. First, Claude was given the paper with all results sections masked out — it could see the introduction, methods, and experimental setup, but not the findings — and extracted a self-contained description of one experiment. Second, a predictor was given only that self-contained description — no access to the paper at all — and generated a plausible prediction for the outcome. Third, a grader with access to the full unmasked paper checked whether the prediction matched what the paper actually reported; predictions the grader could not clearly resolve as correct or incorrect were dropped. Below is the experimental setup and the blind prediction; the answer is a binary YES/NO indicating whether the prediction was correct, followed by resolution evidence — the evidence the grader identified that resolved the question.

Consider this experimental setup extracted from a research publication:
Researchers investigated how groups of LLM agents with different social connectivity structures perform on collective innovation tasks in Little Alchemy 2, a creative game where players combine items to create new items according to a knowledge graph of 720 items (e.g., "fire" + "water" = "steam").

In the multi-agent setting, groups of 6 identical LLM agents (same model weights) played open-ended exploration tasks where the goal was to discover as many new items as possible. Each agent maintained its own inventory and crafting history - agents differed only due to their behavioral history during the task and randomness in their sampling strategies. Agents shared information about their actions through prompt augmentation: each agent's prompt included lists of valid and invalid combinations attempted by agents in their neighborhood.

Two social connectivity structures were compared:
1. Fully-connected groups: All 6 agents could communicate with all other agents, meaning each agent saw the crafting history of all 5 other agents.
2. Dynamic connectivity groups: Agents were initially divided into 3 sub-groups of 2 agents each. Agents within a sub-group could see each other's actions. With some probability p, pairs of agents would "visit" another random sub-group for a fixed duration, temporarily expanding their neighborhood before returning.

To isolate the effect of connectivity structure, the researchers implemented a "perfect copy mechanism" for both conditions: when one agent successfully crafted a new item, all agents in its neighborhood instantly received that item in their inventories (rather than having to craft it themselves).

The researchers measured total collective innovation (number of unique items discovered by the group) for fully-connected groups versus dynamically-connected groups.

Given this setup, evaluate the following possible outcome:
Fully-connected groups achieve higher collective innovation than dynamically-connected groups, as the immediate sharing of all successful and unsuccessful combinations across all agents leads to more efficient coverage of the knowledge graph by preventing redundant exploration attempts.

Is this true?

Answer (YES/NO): NO